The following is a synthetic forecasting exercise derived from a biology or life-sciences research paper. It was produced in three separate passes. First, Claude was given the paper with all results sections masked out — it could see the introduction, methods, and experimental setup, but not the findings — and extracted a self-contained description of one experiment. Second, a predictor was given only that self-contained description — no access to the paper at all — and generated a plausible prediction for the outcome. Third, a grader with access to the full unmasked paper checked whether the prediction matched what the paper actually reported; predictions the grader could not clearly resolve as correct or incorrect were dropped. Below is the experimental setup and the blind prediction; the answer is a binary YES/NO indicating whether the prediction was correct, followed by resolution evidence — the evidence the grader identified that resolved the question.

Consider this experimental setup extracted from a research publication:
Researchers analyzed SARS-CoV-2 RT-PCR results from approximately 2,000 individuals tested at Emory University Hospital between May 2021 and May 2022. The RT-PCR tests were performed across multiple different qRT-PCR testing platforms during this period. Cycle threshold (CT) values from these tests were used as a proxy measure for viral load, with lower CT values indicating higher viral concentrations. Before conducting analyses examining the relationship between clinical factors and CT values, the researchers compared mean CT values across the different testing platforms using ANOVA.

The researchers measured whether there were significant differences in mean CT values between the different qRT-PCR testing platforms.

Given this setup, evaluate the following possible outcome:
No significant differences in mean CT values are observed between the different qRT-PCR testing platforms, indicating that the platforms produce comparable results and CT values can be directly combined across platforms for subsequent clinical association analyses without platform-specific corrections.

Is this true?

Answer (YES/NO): NO